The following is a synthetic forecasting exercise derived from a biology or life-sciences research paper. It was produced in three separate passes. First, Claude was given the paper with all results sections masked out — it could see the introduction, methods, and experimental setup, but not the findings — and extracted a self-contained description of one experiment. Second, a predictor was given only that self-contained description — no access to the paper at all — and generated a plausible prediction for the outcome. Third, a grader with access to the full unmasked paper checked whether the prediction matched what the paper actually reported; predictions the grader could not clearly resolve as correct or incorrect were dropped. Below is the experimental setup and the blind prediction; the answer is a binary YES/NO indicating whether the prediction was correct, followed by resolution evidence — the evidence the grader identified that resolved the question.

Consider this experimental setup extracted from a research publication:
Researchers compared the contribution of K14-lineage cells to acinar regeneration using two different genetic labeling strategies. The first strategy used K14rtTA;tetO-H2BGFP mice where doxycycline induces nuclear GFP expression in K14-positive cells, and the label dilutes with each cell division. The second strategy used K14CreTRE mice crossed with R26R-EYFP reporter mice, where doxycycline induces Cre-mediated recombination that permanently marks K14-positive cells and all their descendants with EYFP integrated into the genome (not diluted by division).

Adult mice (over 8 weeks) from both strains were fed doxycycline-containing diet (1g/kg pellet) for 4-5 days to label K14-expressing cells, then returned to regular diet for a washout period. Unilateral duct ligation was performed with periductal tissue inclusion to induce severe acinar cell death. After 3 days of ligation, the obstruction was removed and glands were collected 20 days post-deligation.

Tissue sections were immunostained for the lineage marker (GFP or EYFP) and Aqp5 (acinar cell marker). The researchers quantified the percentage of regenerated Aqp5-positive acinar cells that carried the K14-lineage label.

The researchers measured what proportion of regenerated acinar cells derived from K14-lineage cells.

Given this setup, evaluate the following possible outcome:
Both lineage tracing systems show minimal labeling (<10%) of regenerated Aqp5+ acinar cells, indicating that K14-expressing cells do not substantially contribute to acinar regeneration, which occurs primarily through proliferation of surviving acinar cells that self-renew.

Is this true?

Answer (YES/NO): NO